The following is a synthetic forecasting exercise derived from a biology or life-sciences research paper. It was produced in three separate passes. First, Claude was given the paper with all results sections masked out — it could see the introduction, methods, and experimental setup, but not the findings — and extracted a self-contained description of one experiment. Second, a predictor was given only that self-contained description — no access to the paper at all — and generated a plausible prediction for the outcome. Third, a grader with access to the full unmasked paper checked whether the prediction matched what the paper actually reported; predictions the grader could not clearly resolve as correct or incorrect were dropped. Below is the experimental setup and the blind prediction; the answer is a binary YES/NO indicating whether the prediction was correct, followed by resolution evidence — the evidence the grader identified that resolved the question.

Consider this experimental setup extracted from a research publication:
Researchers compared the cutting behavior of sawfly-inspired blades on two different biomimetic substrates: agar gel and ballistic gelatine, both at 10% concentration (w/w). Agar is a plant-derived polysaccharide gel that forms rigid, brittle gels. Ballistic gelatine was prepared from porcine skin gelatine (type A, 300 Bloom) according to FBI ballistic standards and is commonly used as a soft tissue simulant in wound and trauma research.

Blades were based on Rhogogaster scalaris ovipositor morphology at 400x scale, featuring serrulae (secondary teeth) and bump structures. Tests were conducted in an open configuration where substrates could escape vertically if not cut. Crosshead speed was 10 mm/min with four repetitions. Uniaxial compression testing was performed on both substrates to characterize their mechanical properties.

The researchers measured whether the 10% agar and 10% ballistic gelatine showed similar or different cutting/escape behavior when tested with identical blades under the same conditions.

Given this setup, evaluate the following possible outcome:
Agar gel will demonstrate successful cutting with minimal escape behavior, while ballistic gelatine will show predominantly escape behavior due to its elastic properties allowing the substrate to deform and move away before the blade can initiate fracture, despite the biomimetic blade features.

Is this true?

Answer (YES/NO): NO